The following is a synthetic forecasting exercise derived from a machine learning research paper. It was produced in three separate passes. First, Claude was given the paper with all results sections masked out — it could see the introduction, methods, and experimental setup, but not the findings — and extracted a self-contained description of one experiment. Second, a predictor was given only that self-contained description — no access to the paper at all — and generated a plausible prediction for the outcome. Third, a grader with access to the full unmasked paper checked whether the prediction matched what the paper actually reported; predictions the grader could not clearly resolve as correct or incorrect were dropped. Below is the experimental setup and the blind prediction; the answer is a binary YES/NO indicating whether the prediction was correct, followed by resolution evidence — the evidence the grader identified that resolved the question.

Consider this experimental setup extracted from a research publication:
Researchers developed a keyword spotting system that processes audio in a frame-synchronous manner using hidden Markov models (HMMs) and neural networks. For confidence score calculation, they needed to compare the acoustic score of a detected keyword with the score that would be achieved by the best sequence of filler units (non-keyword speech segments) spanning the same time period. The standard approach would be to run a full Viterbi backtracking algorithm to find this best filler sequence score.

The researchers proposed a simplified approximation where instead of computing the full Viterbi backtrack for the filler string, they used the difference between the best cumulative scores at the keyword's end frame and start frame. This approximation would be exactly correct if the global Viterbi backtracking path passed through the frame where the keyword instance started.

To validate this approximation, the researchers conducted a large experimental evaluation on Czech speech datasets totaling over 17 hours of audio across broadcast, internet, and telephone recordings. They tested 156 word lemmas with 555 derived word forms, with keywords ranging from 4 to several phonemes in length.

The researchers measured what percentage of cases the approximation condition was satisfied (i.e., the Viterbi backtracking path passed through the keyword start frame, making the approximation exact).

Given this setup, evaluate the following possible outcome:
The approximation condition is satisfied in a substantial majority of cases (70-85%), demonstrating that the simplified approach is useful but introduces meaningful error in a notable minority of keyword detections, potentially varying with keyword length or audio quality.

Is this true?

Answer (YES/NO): NO